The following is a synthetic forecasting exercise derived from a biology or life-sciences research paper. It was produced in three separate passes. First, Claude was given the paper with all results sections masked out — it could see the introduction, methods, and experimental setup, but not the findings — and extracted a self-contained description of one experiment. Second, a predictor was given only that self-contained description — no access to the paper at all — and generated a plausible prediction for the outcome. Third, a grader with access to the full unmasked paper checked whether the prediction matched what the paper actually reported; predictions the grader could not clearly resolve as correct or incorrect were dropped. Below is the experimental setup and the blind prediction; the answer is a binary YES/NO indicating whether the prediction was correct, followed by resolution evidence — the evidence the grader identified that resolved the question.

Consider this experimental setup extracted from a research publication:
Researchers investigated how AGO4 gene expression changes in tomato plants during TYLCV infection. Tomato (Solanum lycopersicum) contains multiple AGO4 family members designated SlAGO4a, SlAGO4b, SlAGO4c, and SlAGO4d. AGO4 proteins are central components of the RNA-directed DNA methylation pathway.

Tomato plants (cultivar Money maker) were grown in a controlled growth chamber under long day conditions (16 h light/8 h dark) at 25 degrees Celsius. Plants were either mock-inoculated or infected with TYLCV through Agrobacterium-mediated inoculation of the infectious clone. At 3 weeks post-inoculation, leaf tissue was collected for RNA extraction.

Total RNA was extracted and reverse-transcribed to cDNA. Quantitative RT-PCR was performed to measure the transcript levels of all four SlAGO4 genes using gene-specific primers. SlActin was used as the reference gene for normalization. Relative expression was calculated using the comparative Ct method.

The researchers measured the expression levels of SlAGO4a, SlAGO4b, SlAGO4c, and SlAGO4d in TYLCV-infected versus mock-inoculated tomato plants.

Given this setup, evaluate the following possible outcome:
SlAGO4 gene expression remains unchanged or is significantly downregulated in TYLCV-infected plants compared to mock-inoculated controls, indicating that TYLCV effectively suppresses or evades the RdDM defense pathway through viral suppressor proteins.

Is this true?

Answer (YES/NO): NO